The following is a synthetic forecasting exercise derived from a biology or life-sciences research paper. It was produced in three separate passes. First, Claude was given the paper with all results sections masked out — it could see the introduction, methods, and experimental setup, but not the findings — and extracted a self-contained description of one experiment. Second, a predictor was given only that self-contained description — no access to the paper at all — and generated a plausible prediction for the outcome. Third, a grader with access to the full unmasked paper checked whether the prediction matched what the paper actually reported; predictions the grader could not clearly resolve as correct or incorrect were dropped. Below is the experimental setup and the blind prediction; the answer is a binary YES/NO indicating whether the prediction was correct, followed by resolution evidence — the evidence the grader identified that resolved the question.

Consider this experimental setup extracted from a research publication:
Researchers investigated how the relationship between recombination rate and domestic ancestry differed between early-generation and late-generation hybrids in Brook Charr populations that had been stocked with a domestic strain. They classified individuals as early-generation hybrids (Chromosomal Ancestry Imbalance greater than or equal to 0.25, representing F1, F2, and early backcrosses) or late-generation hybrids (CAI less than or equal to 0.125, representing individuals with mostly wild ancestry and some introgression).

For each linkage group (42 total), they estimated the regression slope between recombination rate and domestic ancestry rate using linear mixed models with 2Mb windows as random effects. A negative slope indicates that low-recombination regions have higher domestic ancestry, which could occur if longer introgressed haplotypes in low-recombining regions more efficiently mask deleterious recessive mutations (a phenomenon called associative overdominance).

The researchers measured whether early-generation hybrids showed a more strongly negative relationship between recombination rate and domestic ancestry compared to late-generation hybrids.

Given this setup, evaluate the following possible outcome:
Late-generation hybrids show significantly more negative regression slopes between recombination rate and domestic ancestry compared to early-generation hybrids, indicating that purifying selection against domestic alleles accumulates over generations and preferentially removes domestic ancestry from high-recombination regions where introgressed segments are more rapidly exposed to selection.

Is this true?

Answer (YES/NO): NO